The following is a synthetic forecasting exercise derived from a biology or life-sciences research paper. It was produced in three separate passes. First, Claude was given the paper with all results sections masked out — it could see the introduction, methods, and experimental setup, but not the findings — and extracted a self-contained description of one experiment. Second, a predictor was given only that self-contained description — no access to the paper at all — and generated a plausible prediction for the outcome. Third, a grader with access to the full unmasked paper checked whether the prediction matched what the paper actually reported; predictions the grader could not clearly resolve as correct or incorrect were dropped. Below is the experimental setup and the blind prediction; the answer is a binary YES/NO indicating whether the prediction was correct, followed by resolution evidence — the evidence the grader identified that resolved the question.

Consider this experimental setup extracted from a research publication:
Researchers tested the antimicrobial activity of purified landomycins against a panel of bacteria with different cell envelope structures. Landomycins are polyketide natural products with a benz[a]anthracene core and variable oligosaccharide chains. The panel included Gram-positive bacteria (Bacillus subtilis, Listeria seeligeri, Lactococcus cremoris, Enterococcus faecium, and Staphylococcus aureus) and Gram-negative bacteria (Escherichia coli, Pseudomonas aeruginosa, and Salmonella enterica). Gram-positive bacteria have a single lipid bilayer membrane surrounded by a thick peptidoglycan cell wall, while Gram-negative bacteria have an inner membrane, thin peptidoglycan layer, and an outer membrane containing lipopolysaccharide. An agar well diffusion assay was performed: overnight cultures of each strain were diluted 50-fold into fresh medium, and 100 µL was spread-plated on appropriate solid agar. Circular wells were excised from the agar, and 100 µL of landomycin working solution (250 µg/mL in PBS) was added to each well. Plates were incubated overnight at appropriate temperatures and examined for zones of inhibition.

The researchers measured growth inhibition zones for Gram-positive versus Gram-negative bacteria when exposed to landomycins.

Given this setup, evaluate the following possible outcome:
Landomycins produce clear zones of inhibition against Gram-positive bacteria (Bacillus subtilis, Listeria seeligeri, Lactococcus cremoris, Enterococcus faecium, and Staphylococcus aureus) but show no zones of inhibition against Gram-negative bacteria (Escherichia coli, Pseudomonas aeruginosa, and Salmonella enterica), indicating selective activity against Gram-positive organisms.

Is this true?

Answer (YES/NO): YES